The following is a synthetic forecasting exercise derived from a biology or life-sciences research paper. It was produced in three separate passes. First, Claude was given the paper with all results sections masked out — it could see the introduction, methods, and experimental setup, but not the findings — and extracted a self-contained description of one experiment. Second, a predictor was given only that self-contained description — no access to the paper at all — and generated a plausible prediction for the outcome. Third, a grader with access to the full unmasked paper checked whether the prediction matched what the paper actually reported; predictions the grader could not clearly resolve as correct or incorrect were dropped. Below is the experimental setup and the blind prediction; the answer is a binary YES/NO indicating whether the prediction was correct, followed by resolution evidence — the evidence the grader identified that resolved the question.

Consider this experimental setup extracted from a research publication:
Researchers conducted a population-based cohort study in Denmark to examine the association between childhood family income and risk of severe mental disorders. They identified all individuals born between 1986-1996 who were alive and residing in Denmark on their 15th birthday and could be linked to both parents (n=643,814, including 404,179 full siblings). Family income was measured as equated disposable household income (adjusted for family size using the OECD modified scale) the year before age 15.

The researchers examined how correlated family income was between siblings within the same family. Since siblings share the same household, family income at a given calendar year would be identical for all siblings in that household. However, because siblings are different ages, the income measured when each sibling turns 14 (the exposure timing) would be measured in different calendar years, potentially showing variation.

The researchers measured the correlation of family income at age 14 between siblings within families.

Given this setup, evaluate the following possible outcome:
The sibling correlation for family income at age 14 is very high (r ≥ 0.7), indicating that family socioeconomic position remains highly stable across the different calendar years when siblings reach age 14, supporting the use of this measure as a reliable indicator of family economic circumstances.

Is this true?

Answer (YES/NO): NO